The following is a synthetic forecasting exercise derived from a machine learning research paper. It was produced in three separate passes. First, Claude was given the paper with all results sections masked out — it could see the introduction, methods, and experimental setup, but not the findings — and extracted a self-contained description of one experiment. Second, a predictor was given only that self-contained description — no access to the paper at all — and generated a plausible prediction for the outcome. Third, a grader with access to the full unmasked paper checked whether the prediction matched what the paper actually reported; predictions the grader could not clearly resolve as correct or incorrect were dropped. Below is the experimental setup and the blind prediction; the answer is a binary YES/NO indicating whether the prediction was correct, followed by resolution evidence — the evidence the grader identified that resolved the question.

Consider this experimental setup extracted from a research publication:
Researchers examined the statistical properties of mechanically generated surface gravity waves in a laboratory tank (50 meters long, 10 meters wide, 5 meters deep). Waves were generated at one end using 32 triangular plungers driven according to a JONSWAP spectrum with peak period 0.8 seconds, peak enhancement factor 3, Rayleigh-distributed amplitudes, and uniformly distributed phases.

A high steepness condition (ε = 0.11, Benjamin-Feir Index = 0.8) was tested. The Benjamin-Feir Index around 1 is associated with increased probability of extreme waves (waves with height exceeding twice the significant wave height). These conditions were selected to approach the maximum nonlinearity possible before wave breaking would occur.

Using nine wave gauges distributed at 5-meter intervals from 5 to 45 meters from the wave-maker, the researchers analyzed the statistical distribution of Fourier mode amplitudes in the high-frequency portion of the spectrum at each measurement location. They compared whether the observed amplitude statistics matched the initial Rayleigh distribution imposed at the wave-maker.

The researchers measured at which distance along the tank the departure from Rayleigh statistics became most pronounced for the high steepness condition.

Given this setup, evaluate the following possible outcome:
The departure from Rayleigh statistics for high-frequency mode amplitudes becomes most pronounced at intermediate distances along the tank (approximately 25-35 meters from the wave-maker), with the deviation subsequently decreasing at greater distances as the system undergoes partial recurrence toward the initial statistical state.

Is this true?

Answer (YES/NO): NO